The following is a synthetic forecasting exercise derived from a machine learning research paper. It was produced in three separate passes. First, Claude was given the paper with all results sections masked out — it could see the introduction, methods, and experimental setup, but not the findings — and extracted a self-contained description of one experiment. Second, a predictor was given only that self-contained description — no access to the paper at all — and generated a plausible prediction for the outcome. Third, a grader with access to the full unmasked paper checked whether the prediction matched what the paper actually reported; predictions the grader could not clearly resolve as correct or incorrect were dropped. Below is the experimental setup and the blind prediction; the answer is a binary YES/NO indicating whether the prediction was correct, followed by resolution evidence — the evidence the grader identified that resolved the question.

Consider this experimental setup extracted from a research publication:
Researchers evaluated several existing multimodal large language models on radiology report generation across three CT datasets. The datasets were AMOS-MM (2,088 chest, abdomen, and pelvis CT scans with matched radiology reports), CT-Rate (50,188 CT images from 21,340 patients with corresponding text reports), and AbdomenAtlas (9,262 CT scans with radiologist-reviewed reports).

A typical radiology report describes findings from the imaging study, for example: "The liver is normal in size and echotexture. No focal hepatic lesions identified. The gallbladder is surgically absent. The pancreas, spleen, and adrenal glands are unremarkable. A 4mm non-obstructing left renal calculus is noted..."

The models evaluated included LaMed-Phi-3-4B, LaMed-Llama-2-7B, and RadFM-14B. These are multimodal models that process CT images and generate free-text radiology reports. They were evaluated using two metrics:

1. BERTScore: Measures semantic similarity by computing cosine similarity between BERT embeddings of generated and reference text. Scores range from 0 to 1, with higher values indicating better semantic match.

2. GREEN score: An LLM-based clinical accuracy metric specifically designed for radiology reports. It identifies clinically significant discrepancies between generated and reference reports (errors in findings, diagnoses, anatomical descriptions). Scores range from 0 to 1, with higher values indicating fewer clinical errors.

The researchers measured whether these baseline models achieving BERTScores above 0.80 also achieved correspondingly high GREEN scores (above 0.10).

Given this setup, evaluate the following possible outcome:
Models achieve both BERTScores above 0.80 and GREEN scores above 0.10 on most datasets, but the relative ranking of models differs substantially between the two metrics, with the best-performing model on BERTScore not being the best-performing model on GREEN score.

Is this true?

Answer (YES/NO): NO